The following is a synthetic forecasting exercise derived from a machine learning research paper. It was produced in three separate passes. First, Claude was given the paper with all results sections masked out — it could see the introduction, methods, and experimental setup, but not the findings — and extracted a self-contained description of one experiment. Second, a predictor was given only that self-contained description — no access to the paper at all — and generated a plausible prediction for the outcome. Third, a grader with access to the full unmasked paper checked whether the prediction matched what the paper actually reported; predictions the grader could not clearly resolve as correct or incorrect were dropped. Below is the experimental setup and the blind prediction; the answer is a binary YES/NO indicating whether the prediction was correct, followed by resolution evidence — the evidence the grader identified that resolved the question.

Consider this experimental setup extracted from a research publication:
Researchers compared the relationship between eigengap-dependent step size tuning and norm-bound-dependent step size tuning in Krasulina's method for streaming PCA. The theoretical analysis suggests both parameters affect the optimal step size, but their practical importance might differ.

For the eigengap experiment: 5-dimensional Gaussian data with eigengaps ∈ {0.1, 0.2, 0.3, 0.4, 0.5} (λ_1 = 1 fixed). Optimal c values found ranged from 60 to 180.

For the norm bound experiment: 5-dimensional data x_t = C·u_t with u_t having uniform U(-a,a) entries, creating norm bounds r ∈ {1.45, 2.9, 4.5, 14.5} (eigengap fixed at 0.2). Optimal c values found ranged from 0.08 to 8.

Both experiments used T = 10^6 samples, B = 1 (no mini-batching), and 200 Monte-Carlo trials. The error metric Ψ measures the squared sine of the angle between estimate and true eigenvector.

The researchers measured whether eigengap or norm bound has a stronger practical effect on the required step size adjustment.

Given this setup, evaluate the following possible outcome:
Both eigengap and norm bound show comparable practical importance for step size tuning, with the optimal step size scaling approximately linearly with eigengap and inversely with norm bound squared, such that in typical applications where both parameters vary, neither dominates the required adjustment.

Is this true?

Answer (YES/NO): NO